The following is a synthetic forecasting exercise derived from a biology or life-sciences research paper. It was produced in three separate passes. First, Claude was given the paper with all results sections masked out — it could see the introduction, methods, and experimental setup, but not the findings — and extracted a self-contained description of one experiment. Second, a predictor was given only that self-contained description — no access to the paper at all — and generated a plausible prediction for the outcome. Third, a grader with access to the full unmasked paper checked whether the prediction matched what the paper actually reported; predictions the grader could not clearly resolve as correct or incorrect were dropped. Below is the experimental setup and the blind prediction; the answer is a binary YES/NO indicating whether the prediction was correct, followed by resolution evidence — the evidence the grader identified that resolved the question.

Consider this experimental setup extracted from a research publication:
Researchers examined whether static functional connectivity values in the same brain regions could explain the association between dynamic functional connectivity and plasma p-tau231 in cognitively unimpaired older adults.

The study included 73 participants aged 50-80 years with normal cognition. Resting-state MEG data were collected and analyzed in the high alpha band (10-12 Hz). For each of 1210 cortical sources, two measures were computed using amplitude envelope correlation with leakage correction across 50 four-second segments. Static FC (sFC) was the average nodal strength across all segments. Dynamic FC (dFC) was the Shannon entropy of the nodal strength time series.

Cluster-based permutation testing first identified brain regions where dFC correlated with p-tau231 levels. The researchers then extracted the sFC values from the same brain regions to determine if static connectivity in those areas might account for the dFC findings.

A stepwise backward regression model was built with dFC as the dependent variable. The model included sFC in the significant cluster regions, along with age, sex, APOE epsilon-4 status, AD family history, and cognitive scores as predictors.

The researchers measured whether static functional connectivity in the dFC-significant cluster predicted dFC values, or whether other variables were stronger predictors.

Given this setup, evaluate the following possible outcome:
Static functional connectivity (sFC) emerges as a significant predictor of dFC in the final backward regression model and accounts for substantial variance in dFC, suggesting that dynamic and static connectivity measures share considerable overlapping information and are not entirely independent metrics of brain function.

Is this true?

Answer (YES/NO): NO